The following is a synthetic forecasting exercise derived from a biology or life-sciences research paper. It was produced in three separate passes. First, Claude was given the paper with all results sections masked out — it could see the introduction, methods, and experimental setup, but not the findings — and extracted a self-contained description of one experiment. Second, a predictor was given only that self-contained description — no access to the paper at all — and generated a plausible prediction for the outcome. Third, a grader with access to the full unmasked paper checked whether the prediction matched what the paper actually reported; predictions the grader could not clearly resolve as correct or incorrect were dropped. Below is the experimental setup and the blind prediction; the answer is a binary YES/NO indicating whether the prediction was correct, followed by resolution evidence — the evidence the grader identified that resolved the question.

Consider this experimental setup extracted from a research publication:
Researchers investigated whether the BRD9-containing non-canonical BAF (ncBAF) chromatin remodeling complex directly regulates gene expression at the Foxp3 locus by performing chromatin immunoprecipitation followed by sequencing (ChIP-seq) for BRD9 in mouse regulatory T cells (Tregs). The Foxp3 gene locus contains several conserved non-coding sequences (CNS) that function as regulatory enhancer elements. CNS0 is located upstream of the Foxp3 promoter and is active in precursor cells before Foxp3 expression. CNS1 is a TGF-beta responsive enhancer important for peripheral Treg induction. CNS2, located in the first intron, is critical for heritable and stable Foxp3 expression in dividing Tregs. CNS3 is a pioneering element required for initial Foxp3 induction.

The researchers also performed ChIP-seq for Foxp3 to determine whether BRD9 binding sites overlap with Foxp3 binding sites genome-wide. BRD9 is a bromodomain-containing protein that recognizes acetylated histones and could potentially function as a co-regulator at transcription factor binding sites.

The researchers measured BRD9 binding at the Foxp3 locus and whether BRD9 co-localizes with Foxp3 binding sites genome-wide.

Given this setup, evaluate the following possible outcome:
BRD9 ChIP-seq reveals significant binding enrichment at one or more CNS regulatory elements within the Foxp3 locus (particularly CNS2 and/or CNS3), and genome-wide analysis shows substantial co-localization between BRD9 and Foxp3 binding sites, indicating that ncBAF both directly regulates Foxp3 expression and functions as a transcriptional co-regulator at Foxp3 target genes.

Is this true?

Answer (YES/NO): YES